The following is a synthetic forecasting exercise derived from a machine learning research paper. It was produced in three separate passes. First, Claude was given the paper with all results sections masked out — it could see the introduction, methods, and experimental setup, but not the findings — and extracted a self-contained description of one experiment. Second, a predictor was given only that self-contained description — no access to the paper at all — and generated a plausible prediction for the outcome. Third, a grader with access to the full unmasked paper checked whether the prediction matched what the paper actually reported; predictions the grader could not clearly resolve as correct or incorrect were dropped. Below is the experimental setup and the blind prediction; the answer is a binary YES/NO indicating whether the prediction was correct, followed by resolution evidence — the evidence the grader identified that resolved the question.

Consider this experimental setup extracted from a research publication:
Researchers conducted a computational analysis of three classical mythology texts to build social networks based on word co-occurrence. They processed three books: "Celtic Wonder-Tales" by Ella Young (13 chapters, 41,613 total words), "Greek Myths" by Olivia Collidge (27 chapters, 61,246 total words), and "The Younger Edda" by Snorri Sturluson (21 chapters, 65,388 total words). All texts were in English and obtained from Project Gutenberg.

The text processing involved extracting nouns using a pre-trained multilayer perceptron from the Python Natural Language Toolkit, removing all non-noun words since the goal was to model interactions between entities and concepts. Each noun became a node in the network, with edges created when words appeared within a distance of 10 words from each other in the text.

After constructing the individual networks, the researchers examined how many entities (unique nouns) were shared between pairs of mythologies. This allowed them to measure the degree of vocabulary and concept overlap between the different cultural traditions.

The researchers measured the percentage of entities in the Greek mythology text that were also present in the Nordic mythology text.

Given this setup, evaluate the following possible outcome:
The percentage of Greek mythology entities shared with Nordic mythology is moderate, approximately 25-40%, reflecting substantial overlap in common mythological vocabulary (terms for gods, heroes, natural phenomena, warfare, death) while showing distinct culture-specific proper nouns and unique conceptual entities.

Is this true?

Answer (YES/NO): NO